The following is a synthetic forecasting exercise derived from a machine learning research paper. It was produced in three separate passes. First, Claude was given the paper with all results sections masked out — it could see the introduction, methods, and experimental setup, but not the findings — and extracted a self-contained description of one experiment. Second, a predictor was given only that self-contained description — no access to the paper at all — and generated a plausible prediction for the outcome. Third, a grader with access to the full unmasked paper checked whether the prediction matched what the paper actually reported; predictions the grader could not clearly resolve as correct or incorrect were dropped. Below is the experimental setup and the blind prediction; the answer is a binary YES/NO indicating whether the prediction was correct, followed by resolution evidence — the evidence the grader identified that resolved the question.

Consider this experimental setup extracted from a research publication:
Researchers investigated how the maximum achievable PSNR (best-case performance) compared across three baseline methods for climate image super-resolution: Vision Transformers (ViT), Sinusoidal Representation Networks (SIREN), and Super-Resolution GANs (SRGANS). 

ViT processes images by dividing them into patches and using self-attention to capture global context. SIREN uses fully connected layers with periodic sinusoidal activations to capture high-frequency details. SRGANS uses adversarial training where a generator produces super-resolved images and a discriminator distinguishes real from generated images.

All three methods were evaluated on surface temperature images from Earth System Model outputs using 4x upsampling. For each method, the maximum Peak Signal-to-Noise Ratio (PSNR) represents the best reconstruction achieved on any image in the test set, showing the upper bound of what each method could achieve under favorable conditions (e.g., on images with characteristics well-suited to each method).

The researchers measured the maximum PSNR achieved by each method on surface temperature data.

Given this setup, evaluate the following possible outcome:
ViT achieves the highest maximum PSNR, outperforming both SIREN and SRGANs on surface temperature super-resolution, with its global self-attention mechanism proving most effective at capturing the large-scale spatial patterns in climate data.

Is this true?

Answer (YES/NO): YES